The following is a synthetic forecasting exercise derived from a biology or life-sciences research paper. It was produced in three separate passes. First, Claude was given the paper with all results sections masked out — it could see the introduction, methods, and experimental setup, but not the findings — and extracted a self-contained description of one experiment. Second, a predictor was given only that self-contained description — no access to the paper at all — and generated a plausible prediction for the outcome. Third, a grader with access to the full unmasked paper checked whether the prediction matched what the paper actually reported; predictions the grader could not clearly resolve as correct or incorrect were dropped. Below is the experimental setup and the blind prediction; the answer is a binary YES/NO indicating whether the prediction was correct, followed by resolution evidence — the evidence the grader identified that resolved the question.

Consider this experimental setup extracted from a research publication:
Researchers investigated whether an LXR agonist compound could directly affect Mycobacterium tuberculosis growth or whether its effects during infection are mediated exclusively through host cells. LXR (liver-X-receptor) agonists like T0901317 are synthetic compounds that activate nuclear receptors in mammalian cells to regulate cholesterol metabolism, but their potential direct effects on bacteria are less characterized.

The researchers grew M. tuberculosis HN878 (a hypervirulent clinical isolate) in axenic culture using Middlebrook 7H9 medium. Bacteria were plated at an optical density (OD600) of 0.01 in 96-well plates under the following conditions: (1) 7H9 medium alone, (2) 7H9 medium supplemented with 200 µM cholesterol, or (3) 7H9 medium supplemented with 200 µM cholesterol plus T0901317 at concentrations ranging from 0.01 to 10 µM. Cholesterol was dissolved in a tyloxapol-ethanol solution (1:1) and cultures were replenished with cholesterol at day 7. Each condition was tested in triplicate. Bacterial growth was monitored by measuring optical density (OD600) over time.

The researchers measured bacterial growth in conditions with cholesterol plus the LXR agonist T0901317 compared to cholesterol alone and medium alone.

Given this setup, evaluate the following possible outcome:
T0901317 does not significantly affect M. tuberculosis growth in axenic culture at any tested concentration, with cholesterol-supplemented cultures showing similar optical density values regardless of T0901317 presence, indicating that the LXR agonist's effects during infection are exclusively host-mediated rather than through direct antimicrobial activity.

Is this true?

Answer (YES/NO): YES